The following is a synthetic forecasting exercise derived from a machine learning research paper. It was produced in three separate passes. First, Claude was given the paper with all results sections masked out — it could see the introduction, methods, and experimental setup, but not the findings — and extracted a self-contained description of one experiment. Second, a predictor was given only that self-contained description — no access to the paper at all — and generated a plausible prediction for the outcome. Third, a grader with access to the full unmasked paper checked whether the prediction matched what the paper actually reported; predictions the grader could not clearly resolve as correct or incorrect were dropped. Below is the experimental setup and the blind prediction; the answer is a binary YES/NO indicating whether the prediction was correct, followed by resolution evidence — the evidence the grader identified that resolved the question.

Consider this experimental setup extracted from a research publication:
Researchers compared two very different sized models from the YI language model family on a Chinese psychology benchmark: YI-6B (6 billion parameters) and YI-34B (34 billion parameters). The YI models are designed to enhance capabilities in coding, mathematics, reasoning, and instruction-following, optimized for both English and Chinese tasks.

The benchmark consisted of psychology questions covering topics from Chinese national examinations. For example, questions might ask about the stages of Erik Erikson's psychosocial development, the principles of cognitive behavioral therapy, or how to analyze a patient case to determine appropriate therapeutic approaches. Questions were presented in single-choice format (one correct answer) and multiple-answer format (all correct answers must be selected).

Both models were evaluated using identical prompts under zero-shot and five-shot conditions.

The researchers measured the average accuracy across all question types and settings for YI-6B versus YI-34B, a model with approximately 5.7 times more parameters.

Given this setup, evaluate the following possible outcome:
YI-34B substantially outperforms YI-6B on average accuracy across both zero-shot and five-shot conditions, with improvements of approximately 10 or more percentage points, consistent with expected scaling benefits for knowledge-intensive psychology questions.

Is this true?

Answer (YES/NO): NO